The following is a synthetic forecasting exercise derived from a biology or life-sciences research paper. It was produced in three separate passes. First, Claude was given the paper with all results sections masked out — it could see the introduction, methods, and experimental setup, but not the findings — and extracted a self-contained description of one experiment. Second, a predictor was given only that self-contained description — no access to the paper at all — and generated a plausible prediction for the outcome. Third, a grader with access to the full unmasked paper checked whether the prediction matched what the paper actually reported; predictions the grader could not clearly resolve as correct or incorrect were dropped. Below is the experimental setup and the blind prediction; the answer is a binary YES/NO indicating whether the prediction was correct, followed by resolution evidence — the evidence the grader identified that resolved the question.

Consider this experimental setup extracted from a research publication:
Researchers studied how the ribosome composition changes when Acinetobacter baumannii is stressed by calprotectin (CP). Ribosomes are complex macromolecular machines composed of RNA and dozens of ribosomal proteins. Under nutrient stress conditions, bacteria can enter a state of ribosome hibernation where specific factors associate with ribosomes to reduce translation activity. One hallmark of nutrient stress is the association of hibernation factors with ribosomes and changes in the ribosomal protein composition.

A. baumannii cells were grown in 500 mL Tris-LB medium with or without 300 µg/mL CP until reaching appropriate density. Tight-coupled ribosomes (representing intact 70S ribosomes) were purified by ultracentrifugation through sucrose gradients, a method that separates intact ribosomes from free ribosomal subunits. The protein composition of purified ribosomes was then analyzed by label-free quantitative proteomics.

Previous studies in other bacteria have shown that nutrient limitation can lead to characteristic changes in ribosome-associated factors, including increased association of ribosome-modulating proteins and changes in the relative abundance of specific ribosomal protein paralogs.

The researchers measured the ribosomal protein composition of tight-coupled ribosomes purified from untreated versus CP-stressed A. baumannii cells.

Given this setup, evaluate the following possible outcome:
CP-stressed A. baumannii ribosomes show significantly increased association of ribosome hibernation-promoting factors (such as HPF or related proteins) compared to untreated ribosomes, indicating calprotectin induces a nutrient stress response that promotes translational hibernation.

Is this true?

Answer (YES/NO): YES